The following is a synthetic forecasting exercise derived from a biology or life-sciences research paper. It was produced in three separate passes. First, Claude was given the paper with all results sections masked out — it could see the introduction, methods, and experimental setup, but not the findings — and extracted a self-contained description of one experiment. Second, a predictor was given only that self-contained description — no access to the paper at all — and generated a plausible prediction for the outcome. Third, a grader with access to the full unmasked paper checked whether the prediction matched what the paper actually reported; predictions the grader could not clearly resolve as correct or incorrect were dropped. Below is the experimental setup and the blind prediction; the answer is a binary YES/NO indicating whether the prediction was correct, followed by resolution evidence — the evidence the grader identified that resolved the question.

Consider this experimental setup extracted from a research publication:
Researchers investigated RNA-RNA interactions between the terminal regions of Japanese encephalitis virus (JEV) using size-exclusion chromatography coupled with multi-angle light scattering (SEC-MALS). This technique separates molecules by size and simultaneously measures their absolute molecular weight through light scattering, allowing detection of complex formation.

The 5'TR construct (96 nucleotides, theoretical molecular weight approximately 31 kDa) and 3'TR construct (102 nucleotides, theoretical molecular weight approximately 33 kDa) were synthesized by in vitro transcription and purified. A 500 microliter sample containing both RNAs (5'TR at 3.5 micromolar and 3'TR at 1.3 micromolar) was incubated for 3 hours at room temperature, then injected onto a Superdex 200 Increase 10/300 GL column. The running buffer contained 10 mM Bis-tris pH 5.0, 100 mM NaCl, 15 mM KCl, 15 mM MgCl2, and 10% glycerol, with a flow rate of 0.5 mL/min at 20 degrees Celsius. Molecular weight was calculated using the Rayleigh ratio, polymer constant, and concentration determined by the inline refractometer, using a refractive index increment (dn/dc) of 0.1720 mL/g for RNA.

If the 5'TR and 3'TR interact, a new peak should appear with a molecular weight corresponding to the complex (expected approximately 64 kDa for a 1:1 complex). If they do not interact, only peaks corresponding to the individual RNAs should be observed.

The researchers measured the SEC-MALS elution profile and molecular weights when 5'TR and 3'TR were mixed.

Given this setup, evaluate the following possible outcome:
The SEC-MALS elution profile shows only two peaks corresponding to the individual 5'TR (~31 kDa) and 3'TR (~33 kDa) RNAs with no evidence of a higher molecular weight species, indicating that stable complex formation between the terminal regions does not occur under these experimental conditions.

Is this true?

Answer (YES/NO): NO